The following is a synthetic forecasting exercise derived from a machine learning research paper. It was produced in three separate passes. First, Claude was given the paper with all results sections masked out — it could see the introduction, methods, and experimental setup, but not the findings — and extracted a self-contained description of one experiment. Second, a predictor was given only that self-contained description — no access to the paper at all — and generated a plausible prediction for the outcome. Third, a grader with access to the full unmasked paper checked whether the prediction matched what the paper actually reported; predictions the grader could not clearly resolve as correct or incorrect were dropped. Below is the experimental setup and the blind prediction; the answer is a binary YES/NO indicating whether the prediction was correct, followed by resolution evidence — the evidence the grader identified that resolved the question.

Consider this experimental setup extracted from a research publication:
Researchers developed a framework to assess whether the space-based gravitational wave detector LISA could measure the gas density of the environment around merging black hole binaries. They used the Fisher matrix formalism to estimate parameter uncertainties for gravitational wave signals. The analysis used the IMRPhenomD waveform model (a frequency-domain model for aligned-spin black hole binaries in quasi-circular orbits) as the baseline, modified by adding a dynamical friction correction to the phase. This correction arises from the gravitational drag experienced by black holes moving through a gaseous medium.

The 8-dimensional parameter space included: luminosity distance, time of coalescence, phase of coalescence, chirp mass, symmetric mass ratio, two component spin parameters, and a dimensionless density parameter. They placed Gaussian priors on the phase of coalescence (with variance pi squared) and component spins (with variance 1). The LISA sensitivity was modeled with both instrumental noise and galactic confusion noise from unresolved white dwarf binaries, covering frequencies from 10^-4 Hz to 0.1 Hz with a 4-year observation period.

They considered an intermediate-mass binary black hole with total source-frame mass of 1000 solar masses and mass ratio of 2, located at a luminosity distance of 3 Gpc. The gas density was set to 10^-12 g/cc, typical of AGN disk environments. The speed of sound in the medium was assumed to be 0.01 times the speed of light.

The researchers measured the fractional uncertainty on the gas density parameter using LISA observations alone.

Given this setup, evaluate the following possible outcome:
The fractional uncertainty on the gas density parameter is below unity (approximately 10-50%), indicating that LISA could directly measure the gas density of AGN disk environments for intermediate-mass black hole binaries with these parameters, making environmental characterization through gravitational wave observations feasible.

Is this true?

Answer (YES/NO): NO